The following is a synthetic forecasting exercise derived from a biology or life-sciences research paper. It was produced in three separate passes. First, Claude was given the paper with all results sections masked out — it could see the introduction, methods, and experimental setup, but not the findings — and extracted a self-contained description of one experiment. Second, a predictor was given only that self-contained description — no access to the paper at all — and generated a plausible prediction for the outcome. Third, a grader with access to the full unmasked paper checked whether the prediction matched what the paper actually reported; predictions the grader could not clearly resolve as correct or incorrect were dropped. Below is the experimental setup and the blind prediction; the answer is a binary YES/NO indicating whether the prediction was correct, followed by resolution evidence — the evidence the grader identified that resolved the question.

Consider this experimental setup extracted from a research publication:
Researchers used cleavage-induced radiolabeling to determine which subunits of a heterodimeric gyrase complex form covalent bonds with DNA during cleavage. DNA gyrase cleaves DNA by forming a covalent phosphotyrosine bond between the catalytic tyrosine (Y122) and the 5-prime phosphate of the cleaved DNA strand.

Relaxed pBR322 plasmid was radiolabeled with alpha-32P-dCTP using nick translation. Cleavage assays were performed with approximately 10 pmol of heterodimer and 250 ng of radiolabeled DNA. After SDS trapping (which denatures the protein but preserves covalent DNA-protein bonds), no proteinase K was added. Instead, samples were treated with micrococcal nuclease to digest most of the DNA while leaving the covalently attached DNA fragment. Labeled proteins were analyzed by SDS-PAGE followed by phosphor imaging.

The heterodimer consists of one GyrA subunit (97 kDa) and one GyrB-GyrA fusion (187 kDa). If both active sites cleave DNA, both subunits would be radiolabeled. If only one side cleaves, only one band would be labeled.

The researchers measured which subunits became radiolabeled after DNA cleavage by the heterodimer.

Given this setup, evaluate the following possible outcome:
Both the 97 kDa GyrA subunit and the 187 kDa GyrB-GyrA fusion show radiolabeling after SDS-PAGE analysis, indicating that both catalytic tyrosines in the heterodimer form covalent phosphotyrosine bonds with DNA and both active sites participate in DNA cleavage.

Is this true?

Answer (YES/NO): YES